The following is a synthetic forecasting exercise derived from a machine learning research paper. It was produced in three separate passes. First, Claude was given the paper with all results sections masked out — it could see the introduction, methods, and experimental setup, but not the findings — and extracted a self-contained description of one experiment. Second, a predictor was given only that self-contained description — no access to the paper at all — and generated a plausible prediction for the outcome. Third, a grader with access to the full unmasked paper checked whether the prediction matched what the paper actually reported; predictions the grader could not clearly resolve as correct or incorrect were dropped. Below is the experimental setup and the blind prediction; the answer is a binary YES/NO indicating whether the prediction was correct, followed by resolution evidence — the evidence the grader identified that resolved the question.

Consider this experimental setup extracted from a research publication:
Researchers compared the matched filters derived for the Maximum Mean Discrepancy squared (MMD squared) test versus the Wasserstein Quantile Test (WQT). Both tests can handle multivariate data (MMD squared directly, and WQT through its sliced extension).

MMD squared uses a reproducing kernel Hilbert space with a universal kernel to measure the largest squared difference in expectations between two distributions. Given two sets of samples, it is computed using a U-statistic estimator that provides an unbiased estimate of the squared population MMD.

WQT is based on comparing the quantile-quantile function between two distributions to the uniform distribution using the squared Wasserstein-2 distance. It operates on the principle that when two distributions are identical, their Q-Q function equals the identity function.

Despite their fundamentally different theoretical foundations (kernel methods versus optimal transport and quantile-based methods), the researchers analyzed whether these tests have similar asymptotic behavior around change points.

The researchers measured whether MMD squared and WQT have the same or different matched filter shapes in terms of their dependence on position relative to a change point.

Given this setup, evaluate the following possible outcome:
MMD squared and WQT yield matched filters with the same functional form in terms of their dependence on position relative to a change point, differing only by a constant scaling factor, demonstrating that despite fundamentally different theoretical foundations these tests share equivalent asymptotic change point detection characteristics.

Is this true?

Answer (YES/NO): YES